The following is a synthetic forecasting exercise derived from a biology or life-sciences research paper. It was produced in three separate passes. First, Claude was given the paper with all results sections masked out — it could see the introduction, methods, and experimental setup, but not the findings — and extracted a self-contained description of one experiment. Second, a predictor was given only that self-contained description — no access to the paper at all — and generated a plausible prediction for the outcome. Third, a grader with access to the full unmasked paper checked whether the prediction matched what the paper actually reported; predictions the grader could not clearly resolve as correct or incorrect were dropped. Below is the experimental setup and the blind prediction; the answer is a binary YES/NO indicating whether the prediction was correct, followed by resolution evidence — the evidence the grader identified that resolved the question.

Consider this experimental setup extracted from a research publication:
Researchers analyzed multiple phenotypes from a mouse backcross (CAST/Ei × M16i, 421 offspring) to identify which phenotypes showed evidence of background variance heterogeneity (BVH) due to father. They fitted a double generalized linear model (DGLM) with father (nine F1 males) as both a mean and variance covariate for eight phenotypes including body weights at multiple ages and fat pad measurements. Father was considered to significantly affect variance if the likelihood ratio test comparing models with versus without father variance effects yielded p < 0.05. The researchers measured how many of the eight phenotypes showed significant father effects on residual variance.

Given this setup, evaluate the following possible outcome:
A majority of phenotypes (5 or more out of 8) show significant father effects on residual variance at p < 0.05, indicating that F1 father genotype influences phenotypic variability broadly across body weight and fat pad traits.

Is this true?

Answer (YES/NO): YES